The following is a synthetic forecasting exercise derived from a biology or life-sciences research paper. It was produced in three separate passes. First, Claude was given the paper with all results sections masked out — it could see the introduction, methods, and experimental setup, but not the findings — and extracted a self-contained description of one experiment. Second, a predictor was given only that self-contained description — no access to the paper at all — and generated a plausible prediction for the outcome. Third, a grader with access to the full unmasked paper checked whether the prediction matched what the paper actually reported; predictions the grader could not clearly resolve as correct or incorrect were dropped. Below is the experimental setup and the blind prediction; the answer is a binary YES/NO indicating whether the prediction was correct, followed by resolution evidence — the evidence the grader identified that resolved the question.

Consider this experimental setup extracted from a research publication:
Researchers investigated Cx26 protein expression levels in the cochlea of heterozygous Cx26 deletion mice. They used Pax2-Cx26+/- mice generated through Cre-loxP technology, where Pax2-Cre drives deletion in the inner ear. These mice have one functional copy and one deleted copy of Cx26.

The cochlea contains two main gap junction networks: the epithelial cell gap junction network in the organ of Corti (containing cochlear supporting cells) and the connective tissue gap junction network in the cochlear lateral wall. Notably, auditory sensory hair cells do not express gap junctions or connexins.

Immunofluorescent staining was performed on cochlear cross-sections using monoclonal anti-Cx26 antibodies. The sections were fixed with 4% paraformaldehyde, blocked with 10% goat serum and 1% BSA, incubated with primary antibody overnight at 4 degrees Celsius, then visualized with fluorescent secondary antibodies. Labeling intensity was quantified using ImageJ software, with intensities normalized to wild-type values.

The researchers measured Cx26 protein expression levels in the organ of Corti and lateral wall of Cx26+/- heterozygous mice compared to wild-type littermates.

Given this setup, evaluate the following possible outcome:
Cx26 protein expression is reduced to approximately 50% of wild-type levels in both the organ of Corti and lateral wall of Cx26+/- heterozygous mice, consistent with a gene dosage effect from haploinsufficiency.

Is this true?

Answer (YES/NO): NO